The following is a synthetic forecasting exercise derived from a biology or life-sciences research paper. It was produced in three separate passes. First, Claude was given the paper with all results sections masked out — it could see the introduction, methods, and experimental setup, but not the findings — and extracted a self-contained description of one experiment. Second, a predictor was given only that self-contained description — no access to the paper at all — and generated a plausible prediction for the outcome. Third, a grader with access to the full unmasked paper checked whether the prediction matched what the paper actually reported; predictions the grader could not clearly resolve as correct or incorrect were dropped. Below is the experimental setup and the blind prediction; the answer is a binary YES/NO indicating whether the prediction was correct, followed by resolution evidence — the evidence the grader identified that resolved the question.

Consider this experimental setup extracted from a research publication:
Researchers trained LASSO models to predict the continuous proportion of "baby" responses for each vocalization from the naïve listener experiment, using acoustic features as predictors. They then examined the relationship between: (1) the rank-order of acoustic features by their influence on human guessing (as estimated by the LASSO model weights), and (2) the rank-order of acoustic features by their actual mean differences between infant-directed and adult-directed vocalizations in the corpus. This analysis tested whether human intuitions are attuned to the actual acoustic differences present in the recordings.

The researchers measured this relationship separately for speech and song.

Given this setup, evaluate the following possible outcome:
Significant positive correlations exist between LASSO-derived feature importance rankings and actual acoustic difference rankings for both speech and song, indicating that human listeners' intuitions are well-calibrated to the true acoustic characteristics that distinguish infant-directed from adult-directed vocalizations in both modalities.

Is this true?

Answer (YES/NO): NO